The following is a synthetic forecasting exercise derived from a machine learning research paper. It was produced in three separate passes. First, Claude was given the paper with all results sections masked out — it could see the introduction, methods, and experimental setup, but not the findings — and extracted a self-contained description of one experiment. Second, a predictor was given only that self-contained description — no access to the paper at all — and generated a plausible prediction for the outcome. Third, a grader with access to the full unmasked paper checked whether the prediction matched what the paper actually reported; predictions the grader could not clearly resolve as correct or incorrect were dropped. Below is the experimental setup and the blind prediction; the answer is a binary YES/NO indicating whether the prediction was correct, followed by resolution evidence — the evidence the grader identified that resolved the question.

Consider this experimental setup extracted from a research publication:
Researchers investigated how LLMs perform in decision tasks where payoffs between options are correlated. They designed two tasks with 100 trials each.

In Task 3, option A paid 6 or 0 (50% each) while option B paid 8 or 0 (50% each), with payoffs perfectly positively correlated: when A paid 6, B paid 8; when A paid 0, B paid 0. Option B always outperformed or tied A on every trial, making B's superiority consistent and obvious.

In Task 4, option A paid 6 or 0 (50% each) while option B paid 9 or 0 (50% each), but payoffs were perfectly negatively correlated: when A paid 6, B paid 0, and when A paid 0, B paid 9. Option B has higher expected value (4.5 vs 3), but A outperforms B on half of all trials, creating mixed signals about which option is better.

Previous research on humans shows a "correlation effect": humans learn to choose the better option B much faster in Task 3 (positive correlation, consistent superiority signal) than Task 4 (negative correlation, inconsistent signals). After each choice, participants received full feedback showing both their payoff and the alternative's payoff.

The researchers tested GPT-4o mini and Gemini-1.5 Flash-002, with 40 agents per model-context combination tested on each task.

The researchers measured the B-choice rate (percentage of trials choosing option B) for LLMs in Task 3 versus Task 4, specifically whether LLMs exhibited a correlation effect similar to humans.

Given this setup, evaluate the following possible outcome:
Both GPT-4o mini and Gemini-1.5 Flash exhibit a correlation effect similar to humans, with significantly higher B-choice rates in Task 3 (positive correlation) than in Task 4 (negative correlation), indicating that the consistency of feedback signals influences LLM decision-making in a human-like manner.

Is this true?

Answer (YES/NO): NO